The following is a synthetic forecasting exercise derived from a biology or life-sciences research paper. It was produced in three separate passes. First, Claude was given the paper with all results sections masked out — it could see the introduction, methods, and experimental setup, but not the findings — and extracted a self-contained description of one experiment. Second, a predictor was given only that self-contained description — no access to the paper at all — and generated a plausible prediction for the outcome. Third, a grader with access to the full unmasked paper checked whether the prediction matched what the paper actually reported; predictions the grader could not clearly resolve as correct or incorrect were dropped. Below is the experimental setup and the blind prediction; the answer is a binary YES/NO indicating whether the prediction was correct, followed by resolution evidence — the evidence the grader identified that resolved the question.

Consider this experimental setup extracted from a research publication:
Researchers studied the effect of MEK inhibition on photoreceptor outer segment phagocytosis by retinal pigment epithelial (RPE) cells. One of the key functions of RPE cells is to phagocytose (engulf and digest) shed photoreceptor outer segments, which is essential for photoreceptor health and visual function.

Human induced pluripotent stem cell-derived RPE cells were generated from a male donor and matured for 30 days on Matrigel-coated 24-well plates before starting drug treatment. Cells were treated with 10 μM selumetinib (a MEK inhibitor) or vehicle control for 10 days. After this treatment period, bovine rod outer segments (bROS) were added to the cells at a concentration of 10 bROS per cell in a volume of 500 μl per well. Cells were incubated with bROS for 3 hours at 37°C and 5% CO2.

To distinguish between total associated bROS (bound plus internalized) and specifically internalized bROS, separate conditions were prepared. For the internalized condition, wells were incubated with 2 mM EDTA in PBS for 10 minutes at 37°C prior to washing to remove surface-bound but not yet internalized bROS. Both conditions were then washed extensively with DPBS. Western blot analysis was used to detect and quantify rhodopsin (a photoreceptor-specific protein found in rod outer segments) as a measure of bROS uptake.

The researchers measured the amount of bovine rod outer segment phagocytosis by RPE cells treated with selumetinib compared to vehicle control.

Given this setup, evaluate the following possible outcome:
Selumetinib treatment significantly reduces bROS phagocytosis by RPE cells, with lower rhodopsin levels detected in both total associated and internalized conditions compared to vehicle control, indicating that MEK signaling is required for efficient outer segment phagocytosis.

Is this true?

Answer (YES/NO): NO